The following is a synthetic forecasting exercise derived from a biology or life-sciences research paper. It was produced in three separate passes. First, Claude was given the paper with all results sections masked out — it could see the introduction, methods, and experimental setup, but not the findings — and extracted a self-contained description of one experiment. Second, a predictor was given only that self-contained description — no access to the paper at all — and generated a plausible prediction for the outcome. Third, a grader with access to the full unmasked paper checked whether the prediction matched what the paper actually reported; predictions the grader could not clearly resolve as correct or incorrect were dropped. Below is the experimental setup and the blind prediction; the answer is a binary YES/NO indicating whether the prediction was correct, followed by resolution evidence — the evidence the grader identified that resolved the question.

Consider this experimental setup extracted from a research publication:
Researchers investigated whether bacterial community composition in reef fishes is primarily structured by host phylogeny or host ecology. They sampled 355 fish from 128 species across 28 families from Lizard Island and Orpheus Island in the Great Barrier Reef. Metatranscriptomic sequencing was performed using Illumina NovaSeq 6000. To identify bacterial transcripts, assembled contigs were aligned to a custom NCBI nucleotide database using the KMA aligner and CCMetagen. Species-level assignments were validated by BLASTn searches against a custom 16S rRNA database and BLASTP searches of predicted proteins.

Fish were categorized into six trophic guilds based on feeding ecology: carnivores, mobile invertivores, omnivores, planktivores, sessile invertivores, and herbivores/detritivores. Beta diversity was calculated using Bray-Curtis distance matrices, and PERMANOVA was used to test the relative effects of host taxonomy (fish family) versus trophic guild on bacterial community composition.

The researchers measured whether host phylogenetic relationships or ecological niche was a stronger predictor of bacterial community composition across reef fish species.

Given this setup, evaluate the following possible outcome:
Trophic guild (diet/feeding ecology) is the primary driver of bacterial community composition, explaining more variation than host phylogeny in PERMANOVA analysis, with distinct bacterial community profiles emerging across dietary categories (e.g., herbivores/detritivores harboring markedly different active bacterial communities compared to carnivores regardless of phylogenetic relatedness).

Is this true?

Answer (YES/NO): NO